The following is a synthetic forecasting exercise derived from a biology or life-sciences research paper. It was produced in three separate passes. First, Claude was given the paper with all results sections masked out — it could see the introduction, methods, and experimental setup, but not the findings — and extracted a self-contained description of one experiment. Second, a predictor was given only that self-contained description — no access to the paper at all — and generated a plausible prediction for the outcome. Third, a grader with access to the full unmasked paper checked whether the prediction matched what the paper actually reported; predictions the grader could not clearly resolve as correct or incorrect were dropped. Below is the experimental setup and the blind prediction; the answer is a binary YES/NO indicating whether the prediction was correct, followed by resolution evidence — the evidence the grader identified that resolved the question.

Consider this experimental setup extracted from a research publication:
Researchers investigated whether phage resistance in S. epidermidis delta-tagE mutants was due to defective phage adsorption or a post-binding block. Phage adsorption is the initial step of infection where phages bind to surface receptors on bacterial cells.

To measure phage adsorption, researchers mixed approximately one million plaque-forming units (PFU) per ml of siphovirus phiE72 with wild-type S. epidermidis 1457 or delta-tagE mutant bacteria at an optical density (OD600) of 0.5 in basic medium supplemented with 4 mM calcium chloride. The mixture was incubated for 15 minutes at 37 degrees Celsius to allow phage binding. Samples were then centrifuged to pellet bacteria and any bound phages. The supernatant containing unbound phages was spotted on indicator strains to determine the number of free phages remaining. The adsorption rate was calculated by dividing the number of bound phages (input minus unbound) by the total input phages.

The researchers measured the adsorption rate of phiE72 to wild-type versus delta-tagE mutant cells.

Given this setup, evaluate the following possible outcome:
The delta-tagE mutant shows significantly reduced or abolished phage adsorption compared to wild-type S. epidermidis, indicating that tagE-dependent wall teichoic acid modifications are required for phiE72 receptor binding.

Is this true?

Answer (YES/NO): YES